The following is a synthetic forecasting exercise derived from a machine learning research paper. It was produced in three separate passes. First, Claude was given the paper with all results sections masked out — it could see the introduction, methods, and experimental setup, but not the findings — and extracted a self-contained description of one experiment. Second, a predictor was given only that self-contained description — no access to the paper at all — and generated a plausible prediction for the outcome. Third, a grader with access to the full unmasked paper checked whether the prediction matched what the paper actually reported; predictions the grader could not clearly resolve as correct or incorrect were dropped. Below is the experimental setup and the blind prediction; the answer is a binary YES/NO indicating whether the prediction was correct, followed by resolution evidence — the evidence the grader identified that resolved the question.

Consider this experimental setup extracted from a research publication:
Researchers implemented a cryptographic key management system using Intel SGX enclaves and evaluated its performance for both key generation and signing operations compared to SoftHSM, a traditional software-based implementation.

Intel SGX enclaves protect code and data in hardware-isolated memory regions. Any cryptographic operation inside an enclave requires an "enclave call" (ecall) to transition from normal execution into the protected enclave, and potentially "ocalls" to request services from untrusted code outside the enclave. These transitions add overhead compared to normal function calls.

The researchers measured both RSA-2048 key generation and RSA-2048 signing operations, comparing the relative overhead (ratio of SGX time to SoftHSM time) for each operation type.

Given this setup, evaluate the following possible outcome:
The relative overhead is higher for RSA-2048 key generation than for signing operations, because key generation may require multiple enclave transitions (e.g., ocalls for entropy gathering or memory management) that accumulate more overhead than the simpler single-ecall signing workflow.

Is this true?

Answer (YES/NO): NO